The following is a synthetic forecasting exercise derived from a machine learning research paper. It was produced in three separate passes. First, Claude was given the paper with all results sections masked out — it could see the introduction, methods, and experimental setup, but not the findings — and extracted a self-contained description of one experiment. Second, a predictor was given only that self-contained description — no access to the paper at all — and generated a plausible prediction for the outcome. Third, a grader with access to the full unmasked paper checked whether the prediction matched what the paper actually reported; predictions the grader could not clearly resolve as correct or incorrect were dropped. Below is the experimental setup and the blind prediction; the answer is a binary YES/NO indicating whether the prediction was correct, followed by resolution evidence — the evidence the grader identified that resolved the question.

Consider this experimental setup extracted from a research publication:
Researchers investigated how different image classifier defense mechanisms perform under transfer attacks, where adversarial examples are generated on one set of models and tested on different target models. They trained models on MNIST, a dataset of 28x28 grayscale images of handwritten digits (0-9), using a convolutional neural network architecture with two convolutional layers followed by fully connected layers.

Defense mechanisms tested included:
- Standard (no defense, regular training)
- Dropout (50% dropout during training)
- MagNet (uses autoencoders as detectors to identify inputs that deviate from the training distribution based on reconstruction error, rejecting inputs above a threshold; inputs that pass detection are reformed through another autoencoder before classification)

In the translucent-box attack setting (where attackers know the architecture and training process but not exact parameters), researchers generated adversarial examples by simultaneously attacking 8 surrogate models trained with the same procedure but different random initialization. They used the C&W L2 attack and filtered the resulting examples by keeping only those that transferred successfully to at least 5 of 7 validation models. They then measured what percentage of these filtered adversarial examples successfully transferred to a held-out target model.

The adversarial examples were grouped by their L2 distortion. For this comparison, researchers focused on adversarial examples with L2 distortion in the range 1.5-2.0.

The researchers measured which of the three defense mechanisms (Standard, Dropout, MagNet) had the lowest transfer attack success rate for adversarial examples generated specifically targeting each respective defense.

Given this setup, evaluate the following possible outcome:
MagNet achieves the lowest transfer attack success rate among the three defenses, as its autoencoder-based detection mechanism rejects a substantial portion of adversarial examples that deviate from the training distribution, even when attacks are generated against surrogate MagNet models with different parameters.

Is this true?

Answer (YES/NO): NO